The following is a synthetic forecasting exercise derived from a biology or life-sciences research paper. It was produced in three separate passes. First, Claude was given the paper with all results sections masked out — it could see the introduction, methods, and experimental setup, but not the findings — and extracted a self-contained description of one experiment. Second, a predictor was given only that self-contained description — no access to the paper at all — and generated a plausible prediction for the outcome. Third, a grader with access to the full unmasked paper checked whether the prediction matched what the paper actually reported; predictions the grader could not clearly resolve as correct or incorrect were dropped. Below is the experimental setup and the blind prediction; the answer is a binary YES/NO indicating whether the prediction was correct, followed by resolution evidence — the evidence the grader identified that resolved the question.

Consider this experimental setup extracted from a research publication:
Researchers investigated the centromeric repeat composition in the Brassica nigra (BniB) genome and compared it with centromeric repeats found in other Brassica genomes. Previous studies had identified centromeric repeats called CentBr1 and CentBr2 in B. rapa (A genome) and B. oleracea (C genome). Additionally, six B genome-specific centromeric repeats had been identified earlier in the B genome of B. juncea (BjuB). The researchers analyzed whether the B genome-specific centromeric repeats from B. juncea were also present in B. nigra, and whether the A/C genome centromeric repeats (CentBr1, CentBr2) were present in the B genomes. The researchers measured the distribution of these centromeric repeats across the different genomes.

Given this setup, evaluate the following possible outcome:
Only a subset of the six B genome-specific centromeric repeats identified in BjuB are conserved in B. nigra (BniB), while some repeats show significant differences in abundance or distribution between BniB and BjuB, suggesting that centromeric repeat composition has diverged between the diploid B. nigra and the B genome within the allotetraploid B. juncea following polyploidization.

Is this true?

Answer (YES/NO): NO